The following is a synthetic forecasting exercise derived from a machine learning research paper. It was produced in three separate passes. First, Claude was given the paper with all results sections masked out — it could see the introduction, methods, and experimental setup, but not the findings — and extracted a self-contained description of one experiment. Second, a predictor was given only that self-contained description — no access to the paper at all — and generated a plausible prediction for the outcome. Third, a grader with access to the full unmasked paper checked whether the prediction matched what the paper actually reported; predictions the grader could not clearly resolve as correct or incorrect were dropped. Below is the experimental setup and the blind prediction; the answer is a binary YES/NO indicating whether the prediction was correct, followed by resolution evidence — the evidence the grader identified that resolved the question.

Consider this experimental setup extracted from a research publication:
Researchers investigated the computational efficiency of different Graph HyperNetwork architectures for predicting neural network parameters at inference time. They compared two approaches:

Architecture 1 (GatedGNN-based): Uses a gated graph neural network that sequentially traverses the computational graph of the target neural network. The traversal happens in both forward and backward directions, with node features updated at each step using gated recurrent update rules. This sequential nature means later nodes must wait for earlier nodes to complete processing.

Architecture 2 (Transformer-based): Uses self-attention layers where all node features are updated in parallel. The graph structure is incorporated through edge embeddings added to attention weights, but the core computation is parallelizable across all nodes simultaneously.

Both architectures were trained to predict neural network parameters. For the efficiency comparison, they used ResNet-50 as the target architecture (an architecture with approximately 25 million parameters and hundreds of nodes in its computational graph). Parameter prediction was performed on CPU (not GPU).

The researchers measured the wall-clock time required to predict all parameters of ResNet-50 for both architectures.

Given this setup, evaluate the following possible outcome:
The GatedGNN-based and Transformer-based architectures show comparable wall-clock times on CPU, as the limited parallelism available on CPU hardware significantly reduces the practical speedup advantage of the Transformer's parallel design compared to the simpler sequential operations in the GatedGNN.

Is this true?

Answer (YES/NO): YES